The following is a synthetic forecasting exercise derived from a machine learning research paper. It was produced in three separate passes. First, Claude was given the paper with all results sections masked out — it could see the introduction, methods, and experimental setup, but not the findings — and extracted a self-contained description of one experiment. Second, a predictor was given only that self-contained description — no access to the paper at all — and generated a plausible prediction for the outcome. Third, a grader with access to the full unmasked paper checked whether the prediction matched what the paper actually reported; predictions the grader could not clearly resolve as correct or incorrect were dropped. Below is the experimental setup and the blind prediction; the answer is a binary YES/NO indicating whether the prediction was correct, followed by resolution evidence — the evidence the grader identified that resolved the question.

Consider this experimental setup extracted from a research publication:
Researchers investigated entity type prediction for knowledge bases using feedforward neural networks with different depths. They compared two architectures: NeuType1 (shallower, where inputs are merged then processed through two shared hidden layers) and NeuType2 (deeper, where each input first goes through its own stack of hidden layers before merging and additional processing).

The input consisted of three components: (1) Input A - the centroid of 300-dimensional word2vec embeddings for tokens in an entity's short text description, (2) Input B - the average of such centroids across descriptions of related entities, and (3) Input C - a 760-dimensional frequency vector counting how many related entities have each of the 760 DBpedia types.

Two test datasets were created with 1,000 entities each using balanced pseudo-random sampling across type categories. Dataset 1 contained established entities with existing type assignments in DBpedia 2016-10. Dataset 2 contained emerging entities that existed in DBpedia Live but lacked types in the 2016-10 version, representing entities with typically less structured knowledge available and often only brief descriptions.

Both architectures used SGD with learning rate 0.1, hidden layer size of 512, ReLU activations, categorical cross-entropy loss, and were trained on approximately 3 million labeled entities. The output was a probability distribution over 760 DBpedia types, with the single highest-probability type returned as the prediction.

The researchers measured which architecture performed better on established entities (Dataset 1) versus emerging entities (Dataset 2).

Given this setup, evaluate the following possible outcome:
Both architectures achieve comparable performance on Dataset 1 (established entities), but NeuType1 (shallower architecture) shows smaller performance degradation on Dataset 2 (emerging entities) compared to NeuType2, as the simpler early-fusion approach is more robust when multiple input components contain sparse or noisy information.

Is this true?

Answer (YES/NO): NO